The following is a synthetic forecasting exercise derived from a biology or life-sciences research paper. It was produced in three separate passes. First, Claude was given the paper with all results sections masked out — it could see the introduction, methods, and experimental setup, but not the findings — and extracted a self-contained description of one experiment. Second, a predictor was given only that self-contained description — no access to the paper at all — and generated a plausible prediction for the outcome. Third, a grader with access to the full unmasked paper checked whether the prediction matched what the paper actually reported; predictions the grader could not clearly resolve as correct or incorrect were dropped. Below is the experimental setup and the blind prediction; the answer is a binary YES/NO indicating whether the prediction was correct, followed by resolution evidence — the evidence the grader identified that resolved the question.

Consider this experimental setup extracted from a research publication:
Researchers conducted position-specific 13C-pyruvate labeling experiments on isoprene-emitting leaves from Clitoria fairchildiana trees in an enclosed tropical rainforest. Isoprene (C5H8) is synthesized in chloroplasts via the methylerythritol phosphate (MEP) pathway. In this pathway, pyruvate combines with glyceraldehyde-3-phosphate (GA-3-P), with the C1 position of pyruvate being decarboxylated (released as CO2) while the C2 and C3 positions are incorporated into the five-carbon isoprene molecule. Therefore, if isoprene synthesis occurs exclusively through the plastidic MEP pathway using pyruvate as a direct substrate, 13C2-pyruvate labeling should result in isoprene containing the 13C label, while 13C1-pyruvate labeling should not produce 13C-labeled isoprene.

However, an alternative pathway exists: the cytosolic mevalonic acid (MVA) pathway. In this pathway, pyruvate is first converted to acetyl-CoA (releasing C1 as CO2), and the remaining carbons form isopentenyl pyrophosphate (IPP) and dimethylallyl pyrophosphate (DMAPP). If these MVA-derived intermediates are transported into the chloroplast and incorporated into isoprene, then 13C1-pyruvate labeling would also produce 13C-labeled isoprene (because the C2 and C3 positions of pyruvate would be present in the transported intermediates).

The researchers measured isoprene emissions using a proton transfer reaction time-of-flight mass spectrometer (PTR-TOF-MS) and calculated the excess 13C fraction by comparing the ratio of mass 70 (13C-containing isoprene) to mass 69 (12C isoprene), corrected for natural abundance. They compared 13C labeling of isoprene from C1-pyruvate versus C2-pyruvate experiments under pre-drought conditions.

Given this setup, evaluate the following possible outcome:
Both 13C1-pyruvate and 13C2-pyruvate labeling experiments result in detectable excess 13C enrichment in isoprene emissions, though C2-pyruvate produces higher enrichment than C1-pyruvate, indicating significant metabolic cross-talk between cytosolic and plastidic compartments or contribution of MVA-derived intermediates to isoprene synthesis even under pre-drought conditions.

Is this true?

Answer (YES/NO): NO